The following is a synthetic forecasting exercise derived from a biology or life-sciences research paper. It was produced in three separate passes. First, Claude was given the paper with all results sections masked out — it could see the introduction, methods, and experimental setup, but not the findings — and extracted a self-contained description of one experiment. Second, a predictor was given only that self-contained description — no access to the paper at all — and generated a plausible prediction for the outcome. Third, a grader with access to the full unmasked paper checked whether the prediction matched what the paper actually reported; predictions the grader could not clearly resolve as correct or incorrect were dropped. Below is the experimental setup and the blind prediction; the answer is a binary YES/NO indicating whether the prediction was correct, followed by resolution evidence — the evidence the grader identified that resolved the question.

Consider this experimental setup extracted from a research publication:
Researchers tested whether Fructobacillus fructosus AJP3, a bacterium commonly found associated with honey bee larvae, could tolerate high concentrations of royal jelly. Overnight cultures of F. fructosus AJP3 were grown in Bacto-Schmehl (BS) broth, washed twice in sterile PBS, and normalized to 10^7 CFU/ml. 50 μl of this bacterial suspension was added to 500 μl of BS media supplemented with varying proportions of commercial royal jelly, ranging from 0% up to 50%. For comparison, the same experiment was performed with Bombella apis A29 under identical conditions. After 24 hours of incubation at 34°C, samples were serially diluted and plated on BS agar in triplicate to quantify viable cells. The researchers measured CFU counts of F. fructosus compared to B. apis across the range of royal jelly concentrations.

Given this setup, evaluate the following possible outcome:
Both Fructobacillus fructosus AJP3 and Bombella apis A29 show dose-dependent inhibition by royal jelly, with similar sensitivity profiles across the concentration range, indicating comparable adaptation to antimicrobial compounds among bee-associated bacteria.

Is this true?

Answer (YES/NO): NO